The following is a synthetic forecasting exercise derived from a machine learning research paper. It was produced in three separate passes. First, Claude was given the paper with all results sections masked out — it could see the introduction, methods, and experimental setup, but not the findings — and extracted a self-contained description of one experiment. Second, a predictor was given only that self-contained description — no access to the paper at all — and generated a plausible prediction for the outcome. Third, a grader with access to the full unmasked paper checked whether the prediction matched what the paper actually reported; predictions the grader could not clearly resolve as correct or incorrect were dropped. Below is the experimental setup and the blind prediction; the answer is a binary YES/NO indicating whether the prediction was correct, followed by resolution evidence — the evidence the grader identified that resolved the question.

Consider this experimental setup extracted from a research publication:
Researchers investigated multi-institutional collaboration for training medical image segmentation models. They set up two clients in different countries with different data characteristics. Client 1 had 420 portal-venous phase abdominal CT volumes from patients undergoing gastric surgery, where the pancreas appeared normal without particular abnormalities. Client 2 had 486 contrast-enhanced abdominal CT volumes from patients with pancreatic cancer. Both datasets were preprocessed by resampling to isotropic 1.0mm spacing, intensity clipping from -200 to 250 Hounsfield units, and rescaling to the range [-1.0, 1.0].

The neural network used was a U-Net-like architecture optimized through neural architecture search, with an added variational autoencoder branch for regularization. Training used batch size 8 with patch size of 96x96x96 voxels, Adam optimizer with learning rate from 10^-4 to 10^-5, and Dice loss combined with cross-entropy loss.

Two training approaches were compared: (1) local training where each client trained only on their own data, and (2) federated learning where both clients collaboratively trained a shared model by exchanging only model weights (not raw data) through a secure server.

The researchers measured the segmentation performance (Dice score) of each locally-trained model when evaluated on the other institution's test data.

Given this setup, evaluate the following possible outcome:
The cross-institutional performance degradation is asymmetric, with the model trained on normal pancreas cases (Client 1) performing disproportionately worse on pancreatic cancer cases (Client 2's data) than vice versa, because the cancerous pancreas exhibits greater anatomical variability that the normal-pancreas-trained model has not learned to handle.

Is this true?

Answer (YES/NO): YES